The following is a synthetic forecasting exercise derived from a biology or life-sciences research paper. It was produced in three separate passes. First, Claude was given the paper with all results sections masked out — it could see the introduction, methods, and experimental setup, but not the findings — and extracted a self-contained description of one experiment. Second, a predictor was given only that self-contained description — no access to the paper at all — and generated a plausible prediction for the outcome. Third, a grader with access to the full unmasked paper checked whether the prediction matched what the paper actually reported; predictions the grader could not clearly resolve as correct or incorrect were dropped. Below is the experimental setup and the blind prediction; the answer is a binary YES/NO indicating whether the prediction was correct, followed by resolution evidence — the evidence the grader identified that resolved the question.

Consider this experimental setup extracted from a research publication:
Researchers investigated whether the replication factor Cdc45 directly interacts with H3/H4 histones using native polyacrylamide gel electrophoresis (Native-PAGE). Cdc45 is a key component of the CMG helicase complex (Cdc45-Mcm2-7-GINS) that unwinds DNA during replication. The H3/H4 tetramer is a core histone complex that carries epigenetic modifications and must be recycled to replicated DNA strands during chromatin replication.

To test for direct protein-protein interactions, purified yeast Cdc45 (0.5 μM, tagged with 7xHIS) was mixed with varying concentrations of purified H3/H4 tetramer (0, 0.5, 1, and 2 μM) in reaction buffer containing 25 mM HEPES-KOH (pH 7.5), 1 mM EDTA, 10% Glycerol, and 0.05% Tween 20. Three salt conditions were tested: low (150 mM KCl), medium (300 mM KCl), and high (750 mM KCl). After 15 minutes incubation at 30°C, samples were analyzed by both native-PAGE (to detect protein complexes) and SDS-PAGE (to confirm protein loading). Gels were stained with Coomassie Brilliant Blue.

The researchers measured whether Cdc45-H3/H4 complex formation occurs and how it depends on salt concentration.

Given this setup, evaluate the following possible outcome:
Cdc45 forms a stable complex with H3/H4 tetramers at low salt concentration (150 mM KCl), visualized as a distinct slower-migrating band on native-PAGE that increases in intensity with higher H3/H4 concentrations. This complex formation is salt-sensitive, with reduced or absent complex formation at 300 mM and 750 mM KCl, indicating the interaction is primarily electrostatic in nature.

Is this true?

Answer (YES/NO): NO